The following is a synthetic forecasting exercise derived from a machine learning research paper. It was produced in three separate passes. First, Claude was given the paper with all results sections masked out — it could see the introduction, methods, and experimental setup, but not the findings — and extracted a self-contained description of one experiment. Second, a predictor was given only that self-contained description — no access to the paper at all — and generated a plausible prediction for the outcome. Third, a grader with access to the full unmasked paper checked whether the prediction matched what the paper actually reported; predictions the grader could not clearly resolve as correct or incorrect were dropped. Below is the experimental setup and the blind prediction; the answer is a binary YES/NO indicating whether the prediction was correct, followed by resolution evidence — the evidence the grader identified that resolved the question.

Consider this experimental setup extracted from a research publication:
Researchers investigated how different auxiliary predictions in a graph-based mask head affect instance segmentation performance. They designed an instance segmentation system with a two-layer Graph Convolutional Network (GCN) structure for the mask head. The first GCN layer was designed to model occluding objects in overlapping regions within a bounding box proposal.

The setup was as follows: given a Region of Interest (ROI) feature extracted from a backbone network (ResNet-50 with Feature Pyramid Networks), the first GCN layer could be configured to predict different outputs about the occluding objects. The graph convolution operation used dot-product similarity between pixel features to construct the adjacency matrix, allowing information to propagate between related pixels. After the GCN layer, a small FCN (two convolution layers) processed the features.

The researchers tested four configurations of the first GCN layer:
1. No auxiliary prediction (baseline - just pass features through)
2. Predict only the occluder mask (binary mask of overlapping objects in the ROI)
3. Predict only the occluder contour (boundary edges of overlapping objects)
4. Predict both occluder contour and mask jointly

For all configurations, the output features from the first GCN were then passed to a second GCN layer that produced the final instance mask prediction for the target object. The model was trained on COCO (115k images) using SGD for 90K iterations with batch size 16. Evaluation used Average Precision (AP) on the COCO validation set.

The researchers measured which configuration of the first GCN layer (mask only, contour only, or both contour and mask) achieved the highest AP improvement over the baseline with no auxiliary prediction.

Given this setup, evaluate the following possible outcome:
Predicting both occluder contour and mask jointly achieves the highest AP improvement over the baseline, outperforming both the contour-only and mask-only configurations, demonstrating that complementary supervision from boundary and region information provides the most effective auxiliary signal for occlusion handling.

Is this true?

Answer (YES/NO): YES